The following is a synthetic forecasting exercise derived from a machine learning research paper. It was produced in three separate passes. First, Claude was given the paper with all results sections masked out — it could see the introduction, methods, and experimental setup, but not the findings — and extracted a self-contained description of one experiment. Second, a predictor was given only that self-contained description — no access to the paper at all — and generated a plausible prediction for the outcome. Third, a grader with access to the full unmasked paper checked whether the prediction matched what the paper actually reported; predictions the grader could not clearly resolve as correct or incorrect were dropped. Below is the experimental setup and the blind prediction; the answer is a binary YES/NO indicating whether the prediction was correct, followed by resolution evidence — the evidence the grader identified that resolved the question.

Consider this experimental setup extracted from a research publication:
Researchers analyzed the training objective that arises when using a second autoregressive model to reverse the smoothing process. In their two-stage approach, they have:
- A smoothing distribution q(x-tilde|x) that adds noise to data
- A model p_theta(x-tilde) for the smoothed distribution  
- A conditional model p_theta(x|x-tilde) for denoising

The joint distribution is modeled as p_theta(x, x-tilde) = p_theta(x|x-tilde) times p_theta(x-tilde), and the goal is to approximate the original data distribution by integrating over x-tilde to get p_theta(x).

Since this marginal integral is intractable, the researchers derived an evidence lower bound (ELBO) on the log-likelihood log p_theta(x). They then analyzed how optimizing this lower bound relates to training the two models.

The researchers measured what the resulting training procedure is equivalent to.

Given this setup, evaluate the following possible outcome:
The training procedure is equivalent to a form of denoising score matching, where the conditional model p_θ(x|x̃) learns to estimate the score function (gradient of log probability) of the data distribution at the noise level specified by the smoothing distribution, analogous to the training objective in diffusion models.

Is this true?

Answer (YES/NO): NO